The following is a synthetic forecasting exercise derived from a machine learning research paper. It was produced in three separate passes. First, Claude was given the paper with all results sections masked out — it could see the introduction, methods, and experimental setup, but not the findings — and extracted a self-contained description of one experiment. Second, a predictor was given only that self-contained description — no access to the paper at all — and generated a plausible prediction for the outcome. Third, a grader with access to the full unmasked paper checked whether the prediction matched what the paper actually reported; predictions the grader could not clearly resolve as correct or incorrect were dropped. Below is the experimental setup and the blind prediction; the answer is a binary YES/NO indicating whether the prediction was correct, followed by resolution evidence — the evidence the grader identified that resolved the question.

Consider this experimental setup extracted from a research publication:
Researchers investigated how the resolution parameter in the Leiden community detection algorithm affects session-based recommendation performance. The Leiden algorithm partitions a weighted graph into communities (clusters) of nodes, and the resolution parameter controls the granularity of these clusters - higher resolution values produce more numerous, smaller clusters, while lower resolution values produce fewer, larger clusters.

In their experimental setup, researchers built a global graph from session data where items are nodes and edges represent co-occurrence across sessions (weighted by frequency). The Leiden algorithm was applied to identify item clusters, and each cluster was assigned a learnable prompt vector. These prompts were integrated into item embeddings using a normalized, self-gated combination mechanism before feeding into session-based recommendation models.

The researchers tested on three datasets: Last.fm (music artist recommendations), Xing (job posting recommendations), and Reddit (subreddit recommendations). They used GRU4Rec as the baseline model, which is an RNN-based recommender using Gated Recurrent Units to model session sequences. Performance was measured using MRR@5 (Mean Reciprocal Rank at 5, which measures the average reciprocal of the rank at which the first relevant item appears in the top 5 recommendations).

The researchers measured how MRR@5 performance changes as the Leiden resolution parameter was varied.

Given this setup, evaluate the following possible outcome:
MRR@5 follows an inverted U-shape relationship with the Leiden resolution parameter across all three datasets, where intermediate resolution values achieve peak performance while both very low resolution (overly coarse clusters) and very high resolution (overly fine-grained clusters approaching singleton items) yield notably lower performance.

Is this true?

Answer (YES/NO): NO